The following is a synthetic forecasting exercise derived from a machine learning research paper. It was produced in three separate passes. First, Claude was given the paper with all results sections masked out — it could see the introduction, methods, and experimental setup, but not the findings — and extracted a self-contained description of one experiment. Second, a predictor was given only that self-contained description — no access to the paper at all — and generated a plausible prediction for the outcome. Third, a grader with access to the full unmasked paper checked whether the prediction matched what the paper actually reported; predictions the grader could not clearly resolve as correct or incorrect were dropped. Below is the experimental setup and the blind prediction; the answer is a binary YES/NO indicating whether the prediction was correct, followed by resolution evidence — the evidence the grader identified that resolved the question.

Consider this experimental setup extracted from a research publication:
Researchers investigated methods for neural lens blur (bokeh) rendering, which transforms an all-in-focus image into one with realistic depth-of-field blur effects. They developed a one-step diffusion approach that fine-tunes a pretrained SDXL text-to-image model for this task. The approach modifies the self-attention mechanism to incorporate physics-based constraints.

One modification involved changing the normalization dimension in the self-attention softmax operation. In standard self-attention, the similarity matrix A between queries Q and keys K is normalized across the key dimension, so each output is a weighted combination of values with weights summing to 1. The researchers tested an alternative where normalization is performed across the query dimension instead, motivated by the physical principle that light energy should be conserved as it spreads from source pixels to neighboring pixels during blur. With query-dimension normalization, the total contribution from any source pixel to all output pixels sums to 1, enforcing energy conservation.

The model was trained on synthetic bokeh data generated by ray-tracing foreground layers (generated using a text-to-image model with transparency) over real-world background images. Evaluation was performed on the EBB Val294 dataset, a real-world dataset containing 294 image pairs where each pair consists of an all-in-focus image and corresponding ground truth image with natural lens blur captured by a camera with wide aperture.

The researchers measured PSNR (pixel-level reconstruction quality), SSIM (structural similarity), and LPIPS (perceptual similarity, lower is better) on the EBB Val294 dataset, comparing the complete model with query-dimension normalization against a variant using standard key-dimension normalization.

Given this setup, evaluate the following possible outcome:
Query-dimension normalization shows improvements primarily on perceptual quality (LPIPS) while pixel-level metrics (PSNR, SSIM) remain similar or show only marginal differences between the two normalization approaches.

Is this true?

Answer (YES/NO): NO